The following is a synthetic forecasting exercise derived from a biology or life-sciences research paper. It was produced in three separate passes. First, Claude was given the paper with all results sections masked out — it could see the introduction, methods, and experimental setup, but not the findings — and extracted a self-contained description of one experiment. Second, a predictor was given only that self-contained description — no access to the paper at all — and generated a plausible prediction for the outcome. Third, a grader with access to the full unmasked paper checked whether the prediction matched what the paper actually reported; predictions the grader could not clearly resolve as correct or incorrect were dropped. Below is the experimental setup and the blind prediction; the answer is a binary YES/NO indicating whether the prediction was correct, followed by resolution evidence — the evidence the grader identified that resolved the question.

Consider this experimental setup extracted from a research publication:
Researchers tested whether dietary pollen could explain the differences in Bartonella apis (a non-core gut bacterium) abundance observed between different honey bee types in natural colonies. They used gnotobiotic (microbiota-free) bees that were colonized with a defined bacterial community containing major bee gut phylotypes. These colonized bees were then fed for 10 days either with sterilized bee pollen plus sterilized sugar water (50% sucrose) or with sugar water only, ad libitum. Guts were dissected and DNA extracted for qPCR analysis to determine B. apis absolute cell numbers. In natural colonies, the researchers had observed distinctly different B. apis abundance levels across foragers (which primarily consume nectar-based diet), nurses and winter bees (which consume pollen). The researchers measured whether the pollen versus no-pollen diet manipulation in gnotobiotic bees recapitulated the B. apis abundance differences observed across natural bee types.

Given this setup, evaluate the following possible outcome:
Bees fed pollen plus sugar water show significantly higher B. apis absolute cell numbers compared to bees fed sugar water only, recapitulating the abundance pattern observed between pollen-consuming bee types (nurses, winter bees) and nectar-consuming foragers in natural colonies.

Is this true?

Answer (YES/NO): NO